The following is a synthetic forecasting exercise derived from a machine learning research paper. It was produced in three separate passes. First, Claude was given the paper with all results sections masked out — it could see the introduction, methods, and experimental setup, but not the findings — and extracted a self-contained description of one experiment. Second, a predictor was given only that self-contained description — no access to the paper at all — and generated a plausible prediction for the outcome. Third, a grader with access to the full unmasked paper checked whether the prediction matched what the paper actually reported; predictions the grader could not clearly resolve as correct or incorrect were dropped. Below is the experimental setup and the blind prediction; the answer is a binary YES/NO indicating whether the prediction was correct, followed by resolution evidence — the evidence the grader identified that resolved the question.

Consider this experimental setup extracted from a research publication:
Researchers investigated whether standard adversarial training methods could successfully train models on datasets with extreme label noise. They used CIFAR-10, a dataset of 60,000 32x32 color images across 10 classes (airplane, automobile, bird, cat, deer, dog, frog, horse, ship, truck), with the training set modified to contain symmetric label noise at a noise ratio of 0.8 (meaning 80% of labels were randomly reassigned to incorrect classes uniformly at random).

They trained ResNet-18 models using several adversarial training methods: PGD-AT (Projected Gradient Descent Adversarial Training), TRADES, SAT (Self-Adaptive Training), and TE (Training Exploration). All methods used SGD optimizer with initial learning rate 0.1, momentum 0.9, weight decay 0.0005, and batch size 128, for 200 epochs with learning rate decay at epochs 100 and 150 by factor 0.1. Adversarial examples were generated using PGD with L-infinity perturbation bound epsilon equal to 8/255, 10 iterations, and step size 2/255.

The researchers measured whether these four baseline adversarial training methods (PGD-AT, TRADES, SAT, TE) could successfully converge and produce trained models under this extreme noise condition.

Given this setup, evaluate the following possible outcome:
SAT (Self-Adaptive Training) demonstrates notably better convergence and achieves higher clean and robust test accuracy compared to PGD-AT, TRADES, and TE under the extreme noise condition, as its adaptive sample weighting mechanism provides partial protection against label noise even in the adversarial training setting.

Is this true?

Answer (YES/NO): NO